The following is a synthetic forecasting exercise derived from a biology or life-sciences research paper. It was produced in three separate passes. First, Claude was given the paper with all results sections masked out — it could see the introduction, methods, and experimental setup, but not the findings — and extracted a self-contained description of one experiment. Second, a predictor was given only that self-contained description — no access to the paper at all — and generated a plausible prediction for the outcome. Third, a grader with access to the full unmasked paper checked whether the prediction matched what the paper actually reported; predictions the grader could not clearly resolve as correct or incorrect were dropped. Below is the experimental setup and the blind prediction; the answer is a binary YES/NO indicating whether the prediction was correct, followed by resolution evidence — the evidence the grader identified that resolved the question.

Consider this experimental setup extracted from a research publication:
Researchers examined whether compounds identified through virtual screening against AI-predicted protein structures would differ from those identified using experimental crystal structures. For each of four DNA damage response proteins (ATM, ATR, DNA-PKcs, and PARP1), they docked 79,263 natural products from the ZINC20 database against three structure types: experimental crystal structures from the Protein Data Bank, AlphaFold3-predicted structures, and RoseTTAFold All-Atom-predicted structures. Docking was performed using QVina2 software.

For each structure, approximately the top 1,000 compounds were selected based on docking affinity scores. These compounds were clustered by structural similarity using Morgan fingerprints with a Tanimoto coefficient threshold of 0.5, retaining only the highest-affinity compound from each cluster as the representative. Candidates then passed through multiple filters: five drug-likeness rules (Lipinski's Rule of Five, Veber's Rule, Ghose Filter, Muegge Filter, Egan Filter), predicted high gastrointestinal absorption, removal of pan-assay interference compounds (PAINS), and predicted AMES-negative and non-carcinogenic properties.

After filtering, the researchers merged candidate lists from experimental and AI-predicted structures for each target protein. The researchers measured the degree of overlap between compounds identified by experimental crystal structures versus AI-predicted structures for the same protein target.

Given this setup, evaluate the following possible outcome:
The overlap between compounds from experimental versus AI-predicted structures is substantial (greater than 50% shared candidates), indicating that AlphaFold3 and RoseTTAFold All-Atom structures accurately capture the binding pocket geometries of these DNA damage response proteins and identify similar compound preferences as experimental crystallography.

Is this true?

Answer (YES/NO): NO